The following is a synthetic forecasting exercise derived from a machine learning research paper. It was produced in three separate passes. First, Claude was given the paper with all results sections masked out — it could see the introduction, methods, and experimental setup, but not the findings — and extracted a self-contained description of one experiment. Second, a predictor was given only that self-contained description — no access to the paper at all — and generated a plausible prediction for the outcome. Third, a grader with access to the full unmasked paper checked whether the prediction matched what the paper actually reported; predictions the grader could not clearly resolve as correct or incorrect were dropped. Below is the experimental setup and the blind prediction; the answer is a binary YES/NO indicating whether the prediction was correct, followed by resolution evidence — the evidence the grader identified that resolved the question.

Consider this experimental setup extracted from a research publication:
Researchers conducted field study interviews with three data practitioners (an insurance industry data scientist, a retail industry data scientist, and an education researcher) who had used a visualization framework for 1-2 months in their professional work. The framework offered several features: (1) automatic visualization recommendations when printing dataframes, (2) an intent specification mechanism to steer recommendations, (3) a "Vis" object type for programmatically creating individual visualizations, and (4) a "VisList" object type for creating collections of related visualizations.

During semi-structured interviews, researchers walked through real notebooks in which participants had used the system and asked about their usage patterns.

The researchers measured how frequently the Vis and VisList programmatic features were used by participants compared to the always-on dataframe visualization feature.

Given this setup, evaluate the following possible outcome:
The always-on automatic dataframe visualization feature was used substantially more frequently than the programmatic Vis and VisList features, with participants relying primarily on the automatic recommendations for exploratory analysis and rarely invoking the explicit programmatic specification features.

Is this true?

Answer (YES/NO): YES